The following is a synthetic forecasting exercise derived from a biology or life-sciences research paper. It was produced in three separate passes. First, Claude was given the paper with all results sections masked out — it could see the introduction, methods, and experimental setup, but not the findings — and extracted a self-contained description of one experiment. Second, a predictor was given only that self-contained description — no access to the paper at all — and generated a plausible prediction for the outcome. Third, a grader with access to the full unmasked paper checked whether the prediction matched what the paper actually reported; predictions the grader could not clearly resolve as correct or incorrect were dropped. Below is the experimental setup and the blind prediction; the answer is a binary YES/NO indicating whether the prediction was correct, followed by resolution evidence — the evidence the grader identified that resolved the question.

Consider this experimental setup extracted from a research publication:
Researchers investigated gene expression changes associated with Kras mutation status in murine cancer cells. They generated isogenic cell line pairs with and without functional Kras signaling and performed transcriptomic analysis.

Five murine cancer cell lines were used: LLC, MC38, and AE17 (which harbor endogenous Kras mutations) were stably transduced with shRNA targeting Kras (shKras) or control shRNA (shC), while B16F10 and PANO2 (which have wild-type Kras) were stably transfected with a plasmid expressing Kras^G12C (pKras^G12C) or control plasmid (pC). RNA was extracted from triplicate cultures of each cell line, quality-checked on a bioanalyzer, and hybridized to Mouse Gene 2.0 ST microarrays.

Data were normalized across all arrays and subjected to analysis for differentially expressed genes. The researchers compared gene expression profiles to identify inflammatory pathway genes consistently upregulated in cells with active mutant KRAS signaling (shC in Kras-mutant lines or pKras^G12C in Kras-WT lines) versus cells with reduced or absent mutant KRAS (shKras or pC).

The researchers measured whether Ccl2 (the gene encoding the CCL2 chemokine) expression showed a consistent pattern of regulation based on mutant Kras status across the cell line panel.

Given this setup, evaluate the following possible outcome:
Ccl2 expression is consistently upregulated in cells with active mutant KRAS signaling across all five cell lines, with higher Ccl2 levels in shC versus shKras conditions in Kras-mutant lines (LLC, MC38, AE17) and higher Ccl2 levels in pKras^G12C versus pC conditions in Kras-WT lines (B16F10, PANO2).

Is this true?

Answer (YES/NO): YES